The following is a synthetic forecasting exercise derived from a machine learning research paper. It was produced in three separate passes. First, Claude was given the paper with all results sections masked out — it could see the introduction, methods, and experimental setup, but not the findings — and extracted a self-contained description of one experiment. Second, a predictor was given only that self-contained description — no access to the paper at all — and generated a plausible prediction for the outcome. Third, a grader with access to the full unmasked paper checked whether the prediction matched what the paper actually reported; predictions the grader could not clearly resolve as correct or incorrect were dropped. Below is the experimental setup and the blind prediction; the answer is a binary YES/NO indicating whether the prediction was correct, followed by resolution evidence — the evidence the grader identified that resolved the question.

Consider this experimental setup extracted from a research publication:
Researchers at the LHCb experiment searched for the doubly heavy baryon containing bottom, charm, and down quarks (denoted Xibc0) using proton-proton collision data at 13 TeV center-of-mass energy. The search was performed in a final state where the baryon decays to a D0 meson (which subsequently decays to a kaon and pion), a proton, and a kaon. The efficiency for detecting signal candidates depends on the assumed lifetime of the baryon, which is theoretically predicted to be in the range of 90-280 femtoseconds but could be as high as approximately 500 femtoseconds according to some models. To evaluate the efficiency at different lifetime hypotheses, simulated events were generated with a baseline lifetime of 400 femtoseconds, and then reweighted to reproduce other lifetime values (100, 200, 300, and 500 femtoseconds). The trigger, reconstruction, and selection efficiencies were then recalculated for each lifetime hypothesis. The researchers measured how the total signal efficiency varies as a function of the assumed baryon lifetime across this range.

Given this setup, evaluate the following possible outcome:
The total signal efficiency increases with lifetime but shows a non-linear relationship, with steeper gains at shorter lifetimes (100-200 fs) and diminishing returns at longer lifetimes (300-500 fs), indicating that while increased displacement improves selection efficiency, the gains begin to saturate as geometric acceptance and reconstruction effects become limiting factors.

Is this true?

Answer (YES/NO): NO